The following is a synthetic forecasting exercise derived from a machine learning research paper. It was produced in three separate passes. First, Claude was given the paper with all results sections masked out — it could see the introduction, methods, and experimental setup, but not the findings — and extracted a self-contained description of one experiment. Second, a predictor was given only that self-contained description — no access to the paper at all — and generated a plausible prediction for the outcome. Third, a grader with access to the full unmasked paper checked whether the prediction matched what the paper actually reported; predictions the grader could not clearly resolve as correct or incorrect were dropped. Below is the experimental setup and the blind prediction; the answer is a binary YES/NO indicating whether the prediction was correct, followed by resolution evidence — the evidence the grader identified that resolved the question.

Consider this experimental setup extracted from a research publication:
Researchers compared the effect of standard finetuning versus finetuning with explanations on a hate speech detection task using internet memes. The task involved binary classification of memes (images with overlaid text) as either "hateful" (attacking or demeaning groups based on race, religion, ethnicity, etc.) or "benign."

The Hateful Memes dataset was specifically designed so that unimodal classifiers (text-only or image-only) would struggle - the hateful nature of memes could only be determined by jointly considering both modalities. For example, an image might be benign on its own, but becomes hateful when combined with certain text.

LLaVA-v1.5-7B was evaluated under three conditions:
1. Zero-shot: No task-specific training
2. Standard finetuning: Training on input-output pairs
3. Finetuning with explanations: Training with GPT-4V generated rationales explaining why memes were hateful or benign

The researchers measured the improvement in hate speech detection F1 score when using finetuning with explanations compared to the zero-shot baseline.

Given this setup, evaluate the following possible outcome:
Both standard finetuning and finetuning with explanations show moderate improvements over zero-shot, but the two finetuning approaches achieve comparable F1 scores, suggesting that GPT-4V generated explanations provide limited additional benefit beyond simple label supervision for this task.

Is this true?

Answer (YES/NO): NO